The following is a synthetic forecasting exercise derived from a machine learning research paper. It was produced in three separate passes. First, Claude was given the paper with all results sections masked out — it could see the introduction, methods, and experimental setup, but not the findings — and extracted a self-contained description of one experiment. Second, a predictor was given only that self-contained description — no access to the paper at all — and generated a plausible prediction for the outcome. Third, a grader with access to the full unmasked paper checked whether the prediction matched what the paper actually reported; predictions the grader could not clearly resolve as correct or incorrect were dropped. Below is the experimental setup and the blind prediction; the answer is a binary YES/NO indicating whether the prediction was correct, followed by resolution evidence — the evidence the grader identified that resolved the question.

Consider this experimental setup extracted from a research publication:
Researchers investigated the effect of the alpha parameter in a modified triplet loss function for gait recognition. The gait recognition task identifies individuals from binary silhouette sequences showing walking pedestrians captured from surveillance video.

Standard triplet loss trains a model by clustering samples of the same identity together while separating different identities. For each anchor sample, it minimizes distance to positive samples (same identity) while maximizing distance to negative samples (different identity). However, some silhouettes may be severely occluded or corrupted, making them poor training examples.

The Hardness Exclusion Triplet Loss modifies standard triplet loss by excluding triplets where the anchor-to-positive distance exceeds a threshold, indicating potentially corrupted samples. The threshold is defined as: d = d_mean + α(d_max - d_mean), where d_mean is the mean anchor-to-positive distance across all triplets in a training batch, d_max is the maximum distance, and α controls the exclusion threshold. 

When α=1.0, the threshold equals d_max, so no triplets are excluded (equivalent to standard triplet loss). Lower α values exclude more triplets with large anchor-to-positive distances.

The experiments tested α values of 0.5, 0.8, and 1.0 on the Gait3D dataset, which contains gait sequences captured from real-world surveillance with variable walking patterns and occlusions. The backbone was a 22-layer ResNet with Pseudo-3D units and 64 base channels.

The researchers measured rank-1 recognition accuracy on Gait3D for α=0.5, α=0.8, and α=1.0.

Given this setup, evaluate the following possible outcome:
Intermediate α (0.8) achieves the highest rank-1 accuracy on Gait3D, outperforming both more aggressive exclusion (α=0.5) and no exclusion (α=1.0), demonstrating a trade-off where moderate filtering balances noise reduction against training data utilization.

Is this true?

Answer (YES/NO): NO